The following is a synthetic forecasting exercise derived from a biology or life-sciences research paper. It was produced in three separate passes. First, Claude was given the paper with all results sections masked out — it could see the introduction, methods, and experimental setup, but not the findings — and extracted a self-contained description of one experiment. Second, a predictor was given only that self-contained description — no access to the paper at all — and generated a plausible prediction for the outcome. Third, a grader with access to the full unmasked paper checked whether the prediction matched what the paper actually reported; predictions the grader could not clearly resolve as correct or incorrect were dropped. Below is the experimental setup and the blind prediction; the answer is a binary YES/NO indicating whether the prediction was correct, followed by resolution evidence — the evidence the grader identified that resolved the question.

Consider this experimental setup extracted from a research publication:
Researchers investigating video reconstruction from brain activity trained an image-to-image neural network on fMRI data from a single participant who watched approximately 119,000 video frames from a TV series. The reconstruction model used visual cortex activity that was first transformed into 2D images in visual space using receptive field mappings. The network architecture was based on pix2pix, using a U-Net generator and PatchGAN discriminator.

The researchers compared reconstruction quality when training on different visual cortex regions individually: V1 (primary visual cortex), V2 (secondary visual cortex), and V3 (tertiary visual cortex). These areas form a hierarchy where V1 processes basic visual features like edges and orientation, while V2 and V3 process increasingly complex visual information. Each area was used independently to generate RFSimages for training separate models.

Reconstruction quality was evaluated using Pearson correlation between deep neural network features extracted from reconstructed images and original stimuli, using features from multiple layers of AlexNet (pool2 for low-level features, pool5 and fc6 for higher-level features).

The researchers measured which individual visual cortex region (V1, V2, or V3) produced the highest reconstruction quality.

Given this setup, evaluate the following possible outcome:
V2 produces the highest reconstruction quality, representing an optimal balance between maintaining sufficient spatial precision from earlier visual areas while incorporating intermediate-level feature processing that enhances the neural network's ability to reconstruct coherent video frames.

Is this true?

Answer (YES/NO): NO